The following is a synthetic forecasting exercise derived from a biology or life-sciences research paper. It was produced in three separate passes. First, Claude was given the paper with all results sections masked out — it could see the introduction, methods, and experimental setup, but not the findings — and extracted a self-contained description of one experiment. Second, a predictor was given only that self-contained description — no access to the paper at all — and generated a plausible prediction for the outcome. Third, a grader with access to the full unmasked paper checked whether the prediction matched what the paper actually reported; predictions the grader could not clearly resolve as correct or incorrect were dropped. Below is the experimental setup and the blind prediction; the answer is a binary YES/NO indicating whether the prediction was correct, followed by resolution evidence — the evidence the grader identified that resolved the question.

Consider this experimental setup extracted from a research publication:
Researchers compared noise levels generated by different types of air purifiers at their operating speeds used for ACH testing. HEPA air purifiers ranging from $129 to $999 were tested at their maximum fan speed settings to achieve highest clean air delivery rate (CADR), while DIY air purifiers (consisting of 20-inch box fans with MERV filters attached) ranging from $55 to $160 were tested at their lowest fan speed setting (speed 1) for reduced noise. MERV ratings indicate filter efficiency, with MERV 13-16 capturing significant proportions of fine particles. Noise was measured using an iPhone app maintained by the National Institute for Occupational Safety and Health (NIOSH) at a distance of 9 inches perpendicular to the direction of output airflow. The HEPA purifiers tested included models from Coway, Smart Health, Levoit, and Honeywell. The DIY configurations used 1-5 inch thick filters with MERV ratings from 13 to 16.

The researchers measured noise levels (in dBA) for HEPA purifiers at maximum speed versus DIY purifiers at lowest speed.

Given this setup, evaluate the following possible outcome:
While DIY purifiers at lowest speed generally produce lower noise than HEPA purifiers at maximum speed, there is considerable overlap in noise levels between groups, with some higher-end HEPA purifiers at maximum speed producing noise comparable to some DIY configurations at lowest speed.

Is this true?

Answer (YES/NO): NO